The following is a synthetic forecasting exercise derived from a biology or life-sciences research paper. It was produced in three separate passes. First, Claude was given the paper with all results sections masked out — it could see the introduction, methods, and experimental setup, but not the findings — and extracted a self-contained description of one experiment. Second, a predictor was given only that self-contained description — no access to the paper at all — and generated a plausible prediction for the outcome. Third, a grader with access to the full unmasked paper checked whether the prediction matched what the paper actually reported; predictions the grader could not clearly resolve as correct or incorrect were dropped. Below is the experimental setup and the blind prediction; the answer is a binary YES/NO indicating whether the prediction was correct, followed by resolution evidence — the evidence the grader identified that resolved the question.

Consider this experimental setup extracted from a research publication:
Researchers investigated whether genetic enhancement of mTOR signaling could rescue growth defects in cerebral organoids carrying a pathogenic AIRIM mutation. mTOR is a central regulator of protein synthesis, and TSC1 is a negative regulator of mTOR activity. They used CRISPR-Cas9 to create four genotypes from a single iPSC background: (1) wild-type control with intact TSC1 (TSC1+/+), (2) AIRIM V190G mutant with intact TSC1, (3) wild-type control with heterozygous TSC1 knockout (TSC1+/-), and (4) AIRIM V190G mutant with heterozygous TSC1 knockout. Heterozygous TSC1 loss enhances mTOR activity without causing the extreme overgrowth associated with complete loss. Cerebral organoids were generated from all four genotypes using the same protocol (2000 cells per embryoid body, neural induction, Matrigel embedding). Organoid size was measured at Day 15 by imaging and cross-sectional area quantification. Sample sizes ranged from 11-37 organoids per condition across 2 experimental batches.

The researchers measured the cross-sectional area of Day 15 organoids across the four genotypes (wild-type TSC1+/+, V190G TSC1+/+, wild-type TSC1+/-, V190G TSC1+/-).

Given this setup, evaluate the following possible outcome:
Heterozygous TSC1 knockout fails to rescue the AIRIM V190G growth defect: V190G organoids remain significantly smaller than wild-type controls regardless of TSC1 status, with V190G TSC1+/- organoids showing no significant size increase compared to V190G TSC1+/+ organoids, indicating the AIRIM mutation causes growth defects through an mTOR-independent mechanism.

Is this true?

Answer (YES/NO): NO